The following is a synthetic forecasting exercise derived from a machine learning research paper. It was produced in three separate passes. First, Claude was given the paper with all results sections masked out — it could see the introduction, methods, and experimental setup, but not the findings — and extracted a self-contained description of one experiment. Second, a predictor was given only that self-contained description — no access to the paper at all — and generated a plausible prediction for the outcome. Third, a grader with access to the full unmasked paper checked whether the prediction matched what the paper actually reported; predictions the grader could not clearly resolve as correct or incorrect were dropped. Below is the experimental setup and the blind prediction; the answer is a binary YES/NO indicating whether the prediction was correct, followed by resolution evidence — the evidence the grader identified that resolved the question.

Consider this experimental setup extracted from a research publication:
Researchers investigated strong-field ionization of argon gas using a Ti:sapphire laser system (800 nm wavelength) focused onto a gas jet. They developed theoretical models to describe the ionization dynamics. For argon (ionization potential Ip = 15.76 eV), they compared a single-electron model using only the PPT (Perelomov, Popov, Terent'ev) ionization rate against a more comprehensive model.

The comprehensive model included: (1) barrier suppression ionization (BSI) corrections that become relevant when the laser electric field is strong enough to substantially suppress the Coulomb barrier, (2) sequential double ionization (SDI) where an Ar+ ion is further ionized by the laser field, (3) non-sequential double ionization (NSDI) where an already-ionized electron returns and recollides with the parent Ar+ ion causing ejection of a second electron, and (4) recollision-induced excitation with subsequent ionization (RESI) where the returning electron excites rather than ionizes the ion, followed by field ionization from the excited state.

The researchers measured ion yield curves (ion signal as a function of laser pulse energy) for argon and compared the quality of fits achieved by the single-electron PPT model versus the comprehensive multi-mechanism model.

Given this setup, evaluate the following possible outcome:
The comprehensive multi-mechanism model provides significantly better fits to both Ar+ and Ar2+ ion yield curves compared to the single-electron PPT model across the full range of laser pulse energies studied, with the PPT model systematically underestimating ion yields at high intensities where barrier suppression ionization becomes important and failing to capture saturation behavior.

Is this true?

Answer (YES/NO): NO